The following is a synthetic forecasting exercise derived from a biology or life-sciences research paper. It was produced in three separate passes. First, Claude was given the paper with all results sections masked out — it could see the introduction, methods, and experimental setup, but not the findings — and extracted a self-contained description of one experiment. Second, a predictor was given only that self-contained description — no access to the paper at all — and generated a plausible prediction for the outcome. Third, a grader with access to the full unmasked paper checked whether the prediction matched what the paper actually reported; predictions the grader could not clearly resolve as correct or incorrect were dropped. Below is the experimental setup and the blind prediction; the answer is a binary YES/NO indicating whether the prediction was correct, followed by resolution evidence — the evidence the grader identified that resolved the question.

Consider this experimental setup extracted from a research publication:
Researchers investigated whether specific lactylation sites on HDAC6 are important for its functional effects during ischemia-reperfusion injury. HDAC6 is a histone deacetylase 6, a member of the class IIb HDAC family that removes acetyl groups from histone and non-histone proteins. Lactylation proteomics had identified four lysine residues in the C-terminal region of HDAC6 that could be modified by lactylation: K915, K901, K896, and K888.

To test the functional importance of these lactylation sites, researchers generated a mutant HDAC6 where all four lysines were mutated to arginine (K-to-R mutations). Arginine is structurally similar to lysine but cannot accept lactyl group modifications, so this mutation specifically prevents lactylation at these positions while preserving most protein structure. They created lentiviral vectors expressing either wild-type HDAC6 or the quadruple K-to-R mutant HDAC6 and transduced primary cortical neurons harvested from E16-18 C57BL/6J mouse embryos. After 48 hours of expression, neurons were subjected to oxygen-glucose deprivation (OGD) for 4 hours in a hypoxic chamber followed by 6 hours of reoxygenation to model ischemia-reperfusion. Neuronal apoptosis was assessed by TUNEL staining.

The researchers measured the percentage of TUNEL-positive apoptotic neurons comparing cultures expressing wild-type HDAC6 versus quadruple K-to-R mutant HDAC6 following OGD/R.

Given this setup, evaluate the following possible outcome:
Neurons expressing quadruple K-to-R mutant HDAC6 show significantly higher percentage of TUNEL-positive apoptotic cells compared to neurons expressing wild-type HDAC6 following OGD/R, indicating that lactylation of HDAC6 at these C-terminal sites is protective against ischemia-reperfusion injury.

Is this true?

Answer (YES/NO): YES